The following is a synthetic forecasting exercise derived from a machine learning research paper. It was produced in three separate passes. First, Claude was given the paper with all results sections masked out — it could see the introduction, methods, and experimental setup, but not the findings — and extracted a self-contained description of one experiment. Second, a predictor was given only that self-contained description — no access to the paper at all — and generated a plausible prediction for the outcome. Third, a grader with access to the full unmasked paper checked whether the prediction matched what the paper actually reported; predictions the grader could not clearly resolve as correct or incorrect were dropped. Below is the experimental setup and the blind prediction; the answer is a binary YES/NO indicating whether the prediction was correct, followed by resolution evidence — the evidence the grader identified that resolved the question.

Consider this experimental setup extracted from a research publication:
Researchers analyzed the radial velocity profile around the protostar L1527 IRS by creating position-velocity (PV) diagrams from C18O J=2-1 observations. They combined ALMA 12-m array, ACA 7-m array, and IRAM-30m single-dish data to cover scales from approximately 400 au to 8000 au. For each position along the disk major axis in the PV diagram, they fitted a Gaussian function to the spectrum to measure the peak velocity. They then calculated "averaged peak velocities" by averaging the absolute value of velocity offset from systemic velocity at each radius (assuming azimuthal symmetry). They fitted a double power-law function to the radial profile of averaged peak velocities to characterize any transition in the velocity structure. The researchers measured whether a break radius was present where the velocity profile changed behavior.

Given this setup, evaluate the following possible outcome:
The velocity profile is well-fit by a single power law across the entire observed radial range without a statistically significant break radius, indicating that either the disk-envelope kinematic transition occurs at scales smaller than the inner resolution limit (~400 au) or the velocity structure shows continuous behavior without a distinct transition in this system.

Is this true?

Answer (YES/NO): NO